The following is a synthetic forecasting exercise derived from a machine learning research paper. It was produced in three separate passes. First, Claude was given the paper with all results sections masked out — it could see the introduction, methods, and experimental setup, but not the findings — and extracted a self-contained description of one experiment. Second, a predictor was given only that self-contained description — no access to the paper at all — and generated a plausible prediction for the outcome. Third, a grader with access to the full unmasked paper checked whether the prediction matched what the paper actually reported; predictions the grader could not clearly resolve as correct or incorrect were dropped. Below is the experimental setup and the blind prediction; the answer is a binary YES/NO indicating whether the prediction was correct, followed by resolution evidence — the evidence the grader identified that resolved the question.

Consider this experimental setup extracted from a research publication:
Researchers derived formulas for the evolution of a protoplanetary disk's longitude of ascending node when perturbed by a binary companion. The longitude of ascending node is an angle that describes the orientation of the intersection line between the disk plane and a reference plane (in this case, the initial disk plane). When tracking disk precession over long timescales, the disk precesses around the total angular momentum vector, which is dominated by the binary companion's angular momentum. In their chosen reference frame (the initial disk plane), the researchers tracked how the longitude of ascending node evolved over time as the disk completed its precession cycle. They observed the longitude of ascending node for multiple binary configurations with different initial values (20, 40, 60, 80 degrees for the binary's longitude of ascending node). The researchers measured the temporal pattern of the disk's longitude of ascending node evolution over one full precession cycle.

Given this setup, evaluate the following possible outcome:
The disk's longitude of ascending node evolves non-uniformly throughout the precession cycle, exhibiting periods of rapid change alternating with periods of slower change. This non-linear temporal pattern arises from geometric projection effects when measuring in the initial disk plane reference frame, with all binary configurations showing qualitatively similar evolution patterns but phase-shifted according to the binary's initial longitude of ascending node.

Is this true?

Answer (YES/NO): NO